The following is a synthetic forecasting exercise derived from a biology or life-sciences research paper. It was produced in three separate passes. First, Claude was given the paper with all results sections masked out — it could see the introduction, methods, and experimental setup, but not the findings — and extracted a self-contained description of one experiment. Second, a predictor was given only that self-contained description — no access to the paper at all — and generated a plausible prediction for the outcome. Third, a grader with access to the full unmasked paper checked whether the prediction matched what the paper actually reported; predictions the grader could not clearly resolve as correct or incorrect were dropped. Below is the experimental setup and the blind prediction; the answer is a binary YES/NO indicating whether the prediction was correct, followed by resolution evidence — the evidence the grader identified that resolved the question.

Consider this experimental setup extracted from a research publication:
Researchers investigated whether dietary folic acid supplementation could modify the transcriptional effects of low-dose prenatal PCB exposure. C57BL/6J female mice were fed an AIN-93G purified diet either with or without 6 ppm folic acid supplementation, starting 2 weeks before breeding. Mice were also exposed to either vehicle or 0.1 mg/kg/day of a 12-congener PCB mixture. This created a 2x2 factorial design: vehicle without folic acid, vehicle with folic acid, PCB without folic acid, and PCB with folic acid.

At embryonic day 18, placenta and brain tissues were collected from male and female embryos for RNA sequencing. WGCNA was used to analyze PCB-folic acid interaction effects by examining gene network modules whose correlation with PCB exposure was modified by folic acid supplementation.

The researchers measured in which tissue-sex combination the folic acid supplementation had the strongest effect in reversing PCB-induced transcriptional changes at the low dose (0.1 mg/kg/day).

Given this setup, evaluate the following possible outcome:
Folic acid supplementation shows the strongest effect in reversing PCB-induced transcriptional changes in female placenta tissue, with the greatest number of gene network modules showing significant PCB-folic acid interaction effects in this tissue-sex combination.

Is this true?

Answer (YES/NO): YES